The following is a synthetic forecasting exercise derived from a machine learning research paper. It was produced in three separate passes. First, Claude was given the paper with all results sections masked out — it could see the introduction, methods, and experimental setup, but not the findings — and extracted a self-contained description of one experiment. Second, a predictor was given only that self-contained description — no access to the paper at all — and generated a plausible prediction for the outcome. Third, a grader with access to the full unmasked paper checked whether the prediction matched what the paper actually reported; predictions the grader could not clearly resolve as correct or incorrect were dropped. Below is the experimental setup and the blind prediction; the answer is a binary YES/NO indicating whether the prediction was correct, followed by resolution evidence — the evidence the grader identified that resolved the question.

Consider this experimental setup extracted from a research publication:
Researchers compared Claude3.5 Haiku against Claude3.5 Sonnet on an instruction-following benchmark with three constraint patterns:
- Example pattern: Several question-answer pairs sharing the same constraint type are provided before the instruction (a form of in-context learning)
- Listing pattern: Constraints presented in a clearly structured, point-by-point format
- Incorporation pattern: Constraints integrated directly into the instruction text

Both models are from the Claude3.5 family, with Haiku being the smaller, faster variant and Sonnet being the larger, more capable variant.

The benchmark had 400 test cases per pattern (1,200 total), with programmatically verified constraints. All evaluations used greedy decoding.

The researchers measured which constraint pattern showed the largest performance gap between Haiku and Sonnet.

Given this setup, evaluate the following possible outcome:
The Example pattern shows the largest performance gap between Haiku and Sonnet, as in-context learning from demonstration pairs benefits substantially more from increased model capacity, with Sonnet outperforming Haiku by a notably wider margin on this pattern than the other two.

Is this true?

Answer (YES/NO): YES